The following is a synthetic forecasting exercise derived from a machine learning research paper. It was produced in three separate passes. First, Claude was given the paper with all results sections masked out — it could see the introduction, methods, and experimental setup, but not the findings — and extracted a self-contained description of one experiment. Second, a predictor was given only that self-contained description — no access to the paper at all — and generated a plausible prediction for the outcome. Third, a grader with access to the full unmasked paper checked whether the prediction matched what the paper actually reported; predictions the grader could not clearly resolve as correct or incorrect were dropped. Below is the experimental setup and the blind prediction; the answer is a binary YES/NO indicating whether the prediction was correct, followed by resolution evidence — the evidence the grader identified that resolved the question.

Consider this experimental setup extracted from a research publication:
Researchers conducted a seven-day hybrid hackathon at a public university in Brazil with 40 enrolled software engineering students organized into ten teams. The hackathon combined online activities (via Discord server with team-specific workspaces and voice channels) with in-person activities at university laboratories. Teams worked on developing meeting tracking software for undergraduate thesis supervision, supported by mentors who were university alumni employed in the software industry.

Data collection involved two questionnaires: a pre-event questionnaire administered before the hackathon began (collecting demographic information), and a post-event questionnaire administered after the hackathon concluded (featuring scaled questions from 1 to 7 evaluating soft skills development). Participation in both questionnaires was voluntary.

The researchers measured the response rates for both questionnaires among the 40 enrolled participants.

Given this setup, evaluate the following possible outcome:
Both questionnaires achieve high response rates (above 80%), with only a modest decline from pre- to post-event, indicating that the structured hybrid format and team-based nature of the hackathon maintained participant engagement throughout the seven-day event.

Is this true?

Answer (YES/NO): NO